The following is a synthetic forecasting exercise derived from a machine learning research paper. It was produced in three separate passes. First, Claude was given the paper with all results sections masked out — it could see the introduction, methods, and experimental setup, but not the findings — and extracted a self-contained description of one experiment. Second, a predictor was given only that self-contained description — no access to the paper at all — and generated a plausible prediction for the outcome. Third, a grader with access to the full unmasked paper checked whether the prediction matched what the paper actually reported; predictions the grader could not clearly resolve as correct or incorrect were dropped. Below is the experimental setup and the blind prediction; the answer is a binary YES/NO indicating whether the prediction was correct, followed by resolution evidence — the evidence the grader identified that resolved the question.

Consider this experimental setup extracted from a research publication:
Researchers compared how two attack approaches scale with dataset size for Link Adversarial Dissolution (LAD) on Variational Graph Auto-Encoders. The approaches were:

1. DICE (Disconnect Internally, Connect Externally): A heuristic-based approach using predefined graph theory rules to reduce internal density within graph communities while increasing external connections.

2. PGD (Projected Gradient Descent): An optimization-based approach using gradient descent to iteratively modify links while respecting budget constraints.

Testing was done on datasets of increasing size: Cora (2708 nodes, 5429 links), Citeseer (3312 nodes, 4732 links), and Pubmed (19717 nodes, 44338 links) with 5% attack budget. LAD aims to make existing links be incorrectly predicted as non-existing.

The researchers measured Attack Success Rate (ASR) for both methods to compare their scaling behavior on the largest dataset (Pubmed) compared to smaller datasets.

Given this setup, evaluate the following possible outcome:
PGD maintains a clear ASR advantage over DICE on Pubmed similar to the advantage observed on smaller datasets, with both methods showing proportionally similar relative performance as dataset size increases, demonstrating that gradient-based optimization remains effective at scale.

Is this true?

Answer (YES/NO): NO